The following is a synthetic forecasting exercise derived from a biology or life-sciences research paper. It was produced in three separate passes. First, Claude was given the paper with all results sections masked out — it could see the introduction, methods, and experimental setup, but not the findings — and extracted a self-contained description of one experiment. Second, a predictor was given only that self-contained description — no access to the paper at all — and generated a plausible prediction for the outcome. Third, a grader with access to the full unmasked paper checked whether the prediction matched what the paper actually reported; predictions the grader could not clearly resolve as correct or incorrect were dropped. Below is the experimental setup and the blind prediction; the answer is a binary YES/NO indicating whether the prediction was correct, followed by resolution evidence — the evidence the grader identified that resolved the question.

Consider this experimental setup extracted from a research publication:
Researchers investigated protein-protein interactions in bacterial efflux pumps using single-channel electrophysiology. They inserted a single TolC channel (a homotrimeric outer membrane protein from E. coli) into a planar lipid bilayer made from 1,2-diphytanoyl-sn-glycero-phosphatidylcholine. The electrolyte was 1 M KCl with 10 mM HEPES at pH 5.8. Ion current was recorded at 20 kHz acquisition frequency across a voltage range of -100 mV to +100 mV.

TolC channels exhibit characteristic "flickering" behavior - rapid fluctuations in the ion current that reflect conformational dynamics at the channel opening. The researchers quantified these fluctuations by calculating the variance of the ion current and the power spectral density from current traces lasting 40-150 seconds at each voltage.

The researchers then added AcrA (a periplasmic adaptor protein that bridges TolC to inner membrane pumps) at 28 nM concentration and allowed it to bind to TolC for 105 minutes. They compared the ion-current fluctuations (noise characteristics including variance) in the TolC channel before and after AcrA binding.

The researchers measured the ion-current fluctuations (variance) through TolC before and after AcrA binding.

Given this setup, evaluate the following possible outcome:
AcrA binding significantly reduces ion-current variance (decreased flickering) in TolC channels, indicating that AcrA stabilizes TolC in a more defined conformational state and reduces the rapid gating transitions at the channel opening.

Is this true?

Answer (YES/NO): YES